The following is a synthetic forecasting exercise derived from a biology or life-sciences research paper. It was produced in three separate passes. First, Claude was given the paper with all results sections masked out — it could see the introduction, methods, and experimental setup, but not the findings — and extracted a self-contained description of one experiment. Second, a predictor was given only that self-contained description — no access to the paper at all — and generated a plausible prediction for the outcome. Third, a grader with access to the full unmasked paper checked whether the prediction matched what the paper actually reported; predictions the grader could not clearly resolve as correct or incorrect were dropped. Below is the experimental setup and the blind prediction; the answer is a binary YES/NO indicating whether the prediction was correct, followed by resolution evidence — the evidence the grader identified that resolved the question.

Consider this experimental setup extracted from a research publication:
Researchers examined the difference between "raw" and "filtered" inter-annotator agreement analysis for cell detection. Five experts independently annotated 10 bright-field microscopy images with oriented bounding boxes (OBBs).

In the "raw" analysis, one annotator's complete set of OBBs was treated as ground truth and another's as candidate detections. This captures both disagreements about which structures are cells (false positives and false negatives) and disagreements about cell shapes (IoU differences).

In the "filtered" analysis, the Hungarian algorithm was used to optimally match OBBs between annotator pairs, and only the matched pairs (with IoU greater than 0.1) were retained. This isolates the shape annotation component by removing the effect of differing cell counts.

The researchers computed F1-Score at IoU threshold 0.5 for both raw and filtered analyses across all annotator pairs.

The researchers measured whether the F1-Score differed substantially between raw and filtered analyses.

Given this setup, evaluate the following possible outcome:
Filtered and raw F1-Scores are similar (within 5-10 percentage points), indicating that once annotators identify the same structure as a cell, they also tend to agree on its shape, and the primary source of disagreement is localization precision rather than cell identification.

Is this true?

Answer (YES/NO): NO